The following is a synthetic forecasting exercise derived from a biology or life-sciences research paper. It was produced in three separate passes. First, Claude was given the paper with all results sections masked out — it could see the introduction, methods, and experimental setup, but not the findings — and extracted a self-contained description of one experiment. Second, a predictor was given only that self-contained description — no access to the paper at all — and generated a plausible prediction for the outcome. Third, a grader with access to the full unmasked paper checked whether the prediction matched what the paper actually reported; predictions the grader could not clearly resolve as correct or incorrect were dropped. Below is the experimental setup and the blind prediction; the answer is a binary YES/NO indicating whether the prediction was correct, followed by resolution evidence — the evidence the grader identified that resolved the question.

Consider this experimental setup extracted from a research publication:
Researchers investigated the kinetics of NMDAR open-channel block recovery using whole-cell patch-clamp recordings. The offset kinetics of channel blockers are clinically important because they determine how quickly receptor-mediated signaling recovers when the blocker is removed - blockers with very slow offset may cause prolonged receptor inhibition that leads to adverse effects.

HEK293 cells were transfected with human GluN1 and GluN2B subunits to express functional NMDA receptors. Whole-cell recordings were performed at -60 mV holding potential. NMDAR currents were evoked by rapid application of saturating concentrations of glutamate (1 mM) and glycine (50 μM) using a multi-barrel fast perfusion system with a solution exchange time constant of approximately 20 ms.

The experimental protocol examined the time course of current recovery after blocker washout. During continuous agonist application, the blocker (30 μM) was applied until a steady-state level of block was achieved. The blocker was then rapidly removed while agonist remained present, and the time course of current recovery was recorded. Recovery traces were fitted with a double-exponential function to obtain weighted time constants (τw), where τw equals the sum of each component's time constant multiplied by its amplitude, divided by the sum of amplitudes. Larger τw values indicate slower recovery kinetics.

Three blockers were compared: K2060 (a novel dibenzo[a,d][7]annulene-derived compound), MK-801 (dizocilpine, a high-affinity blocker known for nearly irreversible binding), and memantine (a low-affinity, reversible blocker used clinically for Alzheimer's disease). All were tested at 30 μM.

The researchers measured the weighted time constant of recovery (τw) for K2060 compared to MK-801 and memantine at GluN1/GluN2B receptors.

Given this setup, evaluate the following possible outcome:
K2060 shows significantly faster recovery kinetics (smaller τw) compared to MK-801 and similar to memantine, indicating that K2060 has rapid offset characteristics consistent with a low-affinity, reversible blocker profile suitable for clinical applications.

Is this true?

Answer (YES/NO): NO